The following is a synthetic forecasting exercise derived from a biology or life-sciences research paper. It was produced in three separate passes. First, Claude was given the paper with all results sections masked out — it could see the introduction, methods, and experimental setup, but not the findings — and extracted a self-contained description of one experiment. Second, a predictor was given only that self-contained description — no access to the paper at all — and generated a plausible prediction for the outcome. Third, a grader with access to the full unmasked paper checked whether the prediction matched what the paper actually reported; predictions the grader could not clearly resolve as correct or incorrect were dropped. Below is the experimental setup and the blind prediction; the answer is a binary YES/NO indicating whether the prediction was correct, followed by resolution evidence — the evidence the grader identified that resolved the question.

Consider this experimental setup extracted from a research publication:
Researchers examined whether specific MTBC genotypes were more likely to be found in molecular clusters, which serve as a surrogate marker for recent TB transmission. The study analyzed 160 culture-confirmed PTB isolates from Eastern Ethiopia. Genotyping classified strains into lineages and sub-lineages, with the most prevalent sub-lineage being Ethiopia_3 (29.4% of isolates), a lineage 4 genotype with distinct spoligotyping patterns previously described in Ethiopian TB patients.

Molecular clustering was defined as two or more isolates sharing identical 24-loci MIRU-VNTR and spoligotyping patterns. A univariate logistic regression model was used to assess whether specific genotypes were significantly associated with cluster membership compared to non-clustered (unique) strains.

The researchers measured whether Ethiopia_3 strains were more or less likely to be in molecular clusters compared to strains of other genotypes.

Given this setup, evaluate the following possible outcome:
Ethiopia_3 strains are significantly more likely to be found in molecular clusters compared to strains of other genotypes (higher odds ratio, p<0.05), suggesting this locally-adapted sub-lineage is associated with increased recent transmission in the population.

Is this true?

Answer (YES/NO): YES